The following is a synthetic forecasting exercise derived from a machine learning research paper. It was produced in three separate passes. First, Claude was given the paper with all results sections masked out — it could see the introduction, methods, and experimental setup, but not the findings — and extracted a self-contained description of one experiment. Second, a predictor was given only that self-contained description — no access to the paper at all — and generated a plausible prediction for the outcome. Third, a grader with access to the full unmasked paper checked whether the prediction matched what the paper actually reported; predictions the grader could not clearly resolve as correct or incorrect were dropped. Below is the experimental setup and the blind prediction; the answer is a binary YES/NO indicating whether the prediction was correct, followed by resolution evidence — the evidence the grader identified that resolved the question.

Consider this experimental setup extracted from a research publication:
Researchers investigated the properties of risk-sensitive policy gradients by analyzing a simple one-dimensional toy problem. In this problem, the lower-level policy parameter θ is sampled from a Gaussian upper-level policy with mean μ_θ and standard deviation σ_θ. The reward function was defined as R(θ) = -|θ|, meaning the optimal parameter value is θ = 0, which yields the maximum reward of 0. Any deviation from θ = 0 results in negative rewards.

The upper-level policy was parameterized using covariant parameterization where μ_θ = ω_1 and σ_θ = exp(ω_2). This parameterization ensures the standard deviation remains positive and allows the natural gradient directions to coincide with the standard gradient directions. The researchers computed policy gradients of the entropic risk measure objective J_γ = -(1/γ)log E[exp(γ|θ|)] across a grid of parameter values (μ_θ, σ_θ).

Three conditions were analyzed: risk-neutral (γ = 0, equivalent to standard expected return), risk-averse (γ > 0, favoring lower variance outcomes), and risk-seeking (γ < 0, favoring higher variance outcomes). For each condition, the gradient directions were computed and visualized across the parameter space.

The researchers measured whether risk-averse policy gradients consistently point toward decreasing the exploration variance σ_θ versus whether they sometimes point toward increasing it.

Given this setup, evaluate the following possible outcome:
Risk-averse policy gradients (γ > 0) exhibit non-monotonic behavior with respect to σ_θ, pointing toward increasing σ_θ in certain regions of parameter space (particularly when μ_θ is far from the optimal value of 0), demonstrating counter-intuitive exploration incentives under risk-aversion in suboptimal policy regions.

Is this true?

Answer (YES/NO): NO